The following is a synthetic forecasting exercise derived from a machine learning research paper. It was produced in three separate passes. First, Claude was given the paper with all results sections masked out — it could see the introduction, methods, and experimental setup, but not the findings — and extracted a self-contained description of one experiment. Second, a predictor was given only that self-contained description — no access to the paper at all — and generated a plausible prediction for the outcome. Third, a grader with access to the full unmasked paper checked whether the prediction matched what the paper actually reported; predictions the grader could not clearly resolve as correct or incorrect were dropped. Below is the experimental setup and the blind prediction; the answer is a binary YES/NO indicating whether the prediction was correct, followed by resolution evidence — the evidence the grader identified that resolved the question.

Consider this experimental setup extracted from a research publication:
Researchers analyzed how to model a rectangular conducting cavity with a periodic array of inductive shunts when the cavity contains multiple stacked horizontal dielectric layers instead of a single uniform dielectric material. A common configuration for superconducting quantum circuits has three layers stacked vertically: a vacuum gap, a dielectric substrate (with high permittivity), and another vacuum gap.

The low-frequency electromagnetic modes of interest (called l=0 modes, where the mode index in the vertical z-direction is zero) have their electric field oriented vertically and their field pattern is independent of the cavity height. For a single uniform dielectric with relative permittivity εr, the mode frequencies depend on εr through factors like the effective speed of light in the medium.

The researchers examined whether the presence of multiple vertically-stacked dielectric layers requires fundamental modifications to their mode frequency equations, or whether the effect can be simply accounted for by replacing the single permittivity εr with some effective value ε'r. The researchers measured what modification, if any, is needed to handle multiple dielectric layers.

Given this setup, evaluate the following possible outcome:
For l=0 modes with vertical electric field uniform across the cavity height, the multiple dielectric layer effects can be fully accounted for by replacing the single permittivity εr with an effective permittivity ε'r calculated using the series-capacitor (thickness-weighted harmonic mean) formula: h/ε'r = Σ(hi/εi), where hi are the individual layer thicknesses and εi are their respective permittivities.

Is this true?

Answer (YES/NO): YES